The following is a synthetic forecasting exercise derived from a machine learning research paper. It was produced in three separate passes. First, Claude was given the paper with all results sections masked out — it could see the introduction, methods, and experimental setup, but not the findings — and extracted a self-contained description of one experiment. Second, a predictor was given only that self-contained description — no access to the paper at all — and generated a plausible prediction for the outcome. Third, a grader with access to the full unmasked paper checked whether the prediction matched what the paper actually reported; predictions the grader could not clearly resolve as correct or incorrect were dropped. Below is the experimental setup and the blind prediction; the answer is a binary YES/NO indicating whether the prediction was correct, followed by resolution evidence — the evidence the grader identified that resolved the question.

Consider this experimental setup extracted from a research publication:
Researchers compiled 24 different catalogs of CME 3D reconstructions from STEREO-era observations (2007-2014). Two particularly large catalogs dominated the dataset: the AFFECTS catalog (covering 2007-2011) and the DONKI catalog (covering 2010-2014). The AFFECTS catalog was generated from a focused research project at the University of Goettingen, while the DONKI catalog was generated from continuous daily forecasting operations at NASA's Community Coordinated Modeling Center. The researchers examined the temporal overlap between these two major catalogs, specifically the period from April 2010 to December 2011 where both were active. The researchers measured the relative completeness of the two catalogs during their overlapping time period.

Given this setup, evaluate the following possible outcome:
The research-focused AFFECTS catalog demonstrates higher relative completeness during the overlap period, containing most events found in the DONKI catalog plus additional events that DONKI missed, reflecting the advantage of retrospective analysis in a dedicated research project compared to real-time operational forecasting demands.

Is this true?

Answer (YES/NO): NO